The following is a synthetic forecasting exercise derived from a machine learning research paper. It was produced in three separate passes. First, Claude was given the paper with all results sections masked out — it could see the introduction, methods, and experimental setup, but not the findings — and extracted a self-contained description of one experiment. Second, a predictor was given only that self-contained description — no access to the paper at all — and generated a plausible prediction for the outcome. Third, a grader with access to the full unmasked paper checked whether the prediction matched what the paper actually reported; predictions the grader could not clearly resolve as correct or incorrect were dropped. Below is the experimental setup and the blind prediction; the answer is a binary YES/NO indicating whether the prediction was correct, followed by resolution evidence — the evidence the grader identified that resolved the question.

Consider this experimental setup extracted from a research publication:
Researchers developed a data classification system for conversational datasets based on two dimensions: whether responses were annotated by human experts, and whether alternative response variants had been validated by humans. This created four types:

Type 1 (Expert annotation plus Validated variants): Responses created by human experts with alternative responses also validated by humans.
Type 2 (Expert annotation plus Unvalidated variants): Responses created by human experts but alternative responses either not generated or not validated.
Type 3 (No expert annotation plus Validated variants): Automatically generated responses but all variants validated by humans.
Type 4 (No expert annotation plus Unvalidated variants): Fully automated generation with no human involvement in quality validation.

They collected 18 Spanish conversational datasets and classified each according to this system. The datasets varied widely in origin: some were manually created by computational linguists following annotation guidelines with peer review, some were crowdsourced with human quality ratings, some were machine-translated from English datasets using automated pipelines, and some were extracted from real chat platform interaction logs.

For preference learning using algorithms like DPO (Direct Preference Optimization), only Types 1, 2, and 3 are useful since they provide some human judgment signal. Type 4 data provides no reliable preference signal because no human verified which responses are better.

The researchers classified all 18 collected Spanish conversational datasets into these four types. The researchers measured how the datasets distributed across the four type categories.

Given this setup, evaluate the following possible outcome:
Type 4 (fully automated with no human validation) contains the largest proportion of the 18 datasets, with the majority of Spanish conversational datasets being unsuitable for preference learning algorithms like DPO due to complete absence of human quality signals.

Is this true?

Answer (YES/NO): YES